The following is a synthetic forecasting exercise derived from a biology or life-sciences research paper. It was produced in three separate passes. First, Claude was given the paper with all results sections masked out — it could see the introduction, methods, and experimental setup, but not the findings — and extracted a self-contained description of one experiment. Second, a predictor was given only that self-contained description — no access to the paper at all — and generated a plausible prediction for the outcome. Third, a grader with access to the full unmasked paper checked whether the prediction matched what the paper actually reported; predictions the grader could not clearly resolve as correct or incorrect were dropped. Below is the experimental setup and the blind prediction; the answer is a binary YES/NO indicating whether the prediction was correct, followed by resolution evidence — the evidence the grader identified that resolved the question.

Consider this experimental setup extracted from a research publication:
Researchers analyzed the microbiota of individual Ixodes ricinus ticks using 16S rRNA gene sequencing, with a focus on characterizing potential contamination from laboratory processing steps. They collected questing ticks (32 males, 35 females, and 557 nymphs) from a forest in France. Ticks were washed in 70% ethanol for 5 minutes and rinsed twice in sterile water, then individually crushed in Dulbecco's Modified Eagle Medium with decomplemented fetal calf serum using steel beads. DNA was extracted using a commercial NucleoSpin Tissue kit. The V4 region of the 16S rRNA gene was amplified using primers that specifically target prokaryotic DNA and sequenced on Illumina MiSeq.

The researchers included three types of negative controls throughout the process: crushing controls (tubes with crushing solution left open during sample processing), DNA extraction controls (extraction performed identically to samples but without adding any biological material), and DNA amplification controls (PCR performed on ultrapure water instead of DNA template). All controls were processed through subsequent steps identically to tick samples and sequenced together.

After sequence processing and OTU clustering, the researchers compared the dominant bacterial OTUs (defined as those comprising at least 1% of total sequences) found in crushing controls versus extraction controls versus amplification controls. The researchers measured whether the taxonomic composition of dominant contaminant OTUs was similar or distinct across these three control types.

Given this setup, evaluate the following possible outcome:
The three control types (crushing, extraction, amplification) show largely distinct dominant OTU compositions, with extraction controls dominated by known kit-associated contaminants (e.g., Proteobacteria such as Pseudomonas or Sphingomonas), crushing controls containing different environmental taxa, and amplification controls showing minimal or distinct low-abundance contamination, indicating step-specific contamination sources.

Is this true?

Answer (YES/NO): NO